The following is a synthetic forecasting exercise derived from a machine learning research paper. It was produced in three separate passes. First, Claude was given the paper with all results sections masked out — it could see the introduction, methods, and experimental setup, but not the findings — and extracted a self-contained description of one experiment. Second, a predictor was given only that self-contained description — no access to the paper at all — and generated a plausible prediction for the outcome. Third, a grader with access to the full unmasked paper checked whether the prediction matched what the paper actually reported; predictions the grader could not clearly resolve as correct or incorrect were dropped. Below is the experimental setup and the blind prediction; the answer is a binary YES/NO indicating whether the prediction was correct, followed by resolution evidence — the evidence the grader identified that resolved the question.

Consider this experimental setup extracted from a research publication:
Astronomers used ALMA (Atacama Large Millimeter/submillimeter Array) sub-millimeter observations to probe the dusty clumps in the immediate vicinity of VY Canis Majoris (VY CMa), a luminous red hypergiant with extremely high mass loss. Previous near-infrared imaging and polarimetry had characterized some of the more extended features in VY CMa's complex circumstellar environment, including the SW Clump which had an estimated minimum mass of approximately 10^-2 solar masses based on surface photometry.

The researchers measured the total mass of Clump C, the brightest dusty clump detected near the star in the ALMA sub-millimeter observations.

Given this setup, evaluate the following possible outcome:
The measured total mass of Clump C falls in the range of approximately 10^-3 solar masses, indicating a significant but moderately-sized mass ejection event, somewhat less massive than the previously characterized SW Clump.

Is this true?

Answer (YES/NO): NO